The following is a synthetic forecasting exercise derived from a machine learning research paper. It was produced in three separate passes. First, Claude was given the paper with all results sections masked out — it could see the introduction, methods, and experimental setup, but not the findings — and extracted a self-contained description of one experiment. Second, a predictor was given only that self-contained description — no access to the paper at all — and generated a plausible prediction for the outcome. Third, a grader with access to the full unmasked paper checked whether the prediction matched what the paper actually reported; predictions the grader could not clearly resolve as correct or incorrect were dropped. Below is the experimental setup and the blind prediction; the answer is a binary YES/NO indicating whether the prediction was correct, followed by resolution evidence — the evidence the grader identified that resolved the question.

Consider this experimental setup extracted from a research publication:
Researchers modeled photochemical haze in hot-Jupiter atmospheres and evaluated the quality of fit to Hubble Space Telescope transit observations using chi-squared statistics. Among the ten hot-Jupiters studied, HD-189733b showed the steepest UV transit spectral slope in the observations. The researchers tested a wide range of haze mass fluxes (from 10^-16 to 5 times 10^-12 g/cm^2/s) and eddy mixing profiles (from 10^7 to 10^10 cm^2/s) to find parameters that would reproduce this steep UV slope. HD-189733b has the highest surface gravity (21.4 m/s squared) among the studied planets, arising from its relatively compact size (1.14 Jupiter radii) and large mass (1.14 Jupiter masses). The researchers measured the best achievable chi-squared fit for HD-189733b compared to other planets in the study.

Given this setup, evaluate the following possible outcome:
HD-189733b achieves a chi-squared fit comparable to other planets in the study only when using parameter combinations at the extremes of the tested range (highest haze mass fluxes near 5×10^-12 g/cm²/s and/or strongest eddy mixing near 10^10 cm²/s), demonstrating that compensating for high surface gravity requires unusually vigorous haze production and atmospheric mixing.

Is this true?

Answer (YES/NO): NO